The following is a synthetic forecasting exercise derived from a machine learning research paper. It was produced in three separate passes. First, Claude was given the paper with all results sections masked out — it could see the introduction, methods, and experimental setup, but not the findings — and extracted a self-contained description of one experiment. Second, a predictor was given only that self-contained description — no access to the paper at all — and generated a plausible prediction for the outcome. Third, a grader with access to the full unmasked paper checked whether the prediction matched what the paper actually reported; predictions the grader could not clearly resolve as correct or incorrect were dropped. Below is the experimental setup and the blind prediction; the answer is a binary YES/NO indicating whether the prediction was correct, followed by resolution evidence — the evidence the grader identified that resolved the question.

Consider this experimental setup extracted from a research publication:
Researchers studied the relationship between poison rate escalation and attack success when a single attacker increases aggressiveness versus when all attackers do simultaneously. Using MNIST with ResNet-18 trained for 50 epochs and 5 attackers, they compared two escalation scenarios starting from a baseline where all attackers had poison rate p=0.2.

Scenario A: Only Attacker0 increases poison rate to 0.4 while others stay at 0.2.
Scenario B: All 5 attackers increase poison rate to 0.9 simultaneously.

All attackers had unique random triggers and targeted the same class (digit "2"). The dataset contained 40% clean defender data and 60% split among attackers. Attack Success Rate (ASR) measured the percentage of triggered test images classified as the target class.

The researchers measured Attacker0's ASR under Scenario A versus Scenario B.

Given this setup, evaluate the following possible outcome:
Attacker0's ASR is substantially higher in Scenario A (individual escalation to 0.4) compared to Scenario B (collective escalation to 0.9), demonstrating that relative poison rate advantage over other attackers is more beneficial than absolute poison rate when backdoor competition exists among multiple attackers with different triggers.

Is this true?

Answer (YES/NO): YES